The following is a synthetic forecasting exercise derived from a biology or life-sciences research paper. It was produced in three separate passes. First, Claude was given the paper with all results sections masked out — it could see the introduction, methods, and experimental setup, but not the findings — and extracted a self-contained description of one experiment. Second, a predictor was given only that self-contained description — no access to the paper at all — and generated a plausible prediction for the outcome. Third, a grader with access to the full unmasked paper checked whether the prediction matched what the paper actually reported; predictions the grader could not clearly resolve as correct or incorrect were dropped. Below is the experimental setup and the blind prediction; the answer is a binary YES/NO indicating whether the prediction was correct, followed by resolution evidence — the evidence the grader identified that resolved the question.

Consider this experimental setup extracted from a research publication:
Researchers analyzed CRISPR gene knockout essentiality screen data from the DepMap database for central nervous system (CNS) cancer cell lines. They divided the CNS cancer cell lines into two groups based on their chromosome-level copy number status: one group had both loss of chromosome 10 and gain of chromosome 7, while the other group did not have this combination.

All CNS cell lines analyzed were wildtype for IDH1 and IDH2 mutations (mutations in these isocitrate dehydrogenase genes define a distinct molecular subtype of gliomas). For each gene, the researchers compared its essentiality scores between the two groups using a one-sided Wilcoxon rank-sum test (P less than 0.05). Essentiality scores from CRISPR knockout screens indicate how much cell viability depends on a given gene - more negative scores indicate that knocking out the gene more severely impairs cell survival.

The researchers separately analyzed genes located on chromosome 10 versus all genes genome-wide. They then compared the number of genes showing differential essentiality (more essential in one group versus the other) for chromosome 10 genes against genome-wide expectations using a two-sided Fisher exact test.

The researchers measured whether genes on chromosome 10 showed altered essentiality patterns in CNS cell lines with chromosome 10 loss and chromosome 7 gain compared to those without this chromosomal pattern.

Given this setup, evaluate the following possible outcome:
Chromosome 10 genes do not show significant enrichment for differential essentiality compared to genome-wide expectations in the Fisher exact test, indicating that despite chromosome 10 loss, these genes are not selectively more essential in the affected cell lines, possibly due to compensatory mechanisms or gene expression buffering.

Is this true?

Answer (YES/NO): NO